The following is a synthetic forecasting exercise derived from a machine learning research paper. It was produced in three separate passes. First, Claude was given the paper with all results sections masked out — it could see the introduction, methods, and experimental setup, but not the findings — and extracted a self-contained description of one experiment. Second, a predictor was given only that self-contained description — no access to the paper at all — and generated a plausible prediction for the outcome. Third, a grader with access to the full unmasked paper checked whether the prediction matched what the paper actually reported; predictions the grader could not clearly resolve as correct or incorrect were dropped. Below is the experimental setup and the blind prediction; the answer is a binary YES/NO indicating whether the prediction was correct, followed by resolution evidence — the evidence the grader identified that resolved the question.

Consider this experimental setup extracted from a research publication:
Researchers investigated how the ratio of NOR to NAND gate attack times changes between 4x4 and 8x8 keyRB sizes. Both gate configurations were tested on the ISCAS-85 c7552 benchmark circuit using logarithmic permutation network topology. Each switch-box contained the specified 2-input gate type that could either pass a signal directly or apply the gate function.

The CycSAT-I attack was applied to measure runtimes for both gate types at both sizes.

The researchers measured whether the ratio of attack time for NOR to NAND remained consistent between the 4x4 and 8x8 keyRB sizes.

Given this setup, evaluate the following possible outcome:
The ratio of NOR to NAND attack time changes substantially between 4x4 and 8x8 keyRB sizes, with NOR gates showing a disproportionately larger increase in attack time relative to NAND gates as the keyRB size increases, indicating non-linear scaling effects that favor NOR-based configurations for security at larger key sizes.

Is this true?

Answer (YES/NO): YES